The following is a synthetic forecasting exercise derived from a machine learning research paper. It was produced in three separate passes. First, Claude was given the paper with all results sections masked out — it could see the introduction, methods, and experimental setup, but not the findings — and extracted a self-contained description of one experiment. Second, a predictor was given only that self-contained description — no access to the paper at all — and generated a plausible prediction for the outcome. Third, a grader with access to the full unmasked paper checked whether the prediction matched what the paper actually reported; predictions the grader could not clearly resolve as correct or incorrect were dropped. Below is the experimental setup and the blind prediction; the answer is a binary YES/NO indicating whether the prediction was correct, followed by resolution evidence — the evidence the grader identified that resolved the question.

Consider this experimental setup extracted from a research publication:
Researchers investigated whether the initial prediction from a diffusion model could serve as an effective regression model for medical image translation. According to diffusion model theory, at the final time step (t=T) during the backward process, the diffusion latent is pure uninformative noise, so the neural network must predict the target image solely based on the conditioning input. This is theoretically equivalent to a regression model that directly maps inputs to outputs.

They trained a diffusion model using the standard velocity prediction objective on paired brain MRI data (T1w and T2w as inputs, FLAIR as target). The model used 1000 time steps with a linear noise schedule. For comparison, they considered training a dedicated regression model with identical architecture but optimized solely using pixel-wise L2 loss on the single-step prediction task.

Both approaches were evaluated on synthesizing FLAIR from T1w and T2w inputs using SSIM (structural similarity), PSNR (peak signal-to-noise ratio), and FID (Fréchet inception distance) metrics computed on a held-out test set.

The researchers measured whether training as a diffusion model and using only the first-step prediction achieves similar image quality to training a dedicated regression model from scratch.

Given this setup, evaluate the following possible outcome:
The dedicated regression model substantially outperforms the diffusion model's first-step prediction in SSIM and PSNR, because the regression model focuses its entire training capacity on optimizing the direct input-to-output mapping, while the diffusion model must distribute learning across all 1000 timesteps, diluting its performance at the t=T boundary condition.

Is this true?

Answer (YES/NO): NO